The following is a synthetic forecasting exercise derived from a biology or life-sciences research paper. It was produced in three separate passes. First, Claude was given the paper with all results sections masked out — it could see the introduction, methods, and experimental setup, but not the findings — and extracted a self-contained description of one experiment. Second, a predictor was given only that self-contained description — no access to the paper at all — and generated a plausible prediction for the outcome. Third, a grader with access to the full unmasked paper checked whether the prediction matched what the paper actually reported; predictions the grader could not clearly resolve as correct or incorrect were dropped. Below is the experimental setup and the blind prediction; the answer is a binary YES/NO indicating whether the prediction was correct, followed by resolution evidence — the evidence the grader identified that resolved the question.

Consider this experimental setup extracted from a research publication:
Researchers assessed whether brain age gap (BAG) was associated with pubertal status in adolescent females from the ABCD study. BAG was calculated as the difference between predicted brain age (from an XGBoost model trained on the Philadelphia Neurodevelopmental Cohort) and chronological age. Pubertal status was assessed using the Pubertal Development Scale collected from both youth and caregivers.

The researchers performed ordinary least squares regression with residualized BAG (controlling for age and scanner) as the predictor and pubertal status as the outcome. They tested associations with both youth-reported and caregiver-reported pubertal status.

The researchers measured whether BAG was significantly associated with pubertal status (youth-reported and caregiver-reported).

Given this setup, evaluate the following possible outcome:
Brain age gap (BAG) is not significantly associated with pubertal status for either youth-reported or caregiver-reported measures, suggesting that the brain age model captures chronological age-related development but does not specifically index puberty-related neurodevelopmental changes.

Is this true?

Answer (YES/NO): NO